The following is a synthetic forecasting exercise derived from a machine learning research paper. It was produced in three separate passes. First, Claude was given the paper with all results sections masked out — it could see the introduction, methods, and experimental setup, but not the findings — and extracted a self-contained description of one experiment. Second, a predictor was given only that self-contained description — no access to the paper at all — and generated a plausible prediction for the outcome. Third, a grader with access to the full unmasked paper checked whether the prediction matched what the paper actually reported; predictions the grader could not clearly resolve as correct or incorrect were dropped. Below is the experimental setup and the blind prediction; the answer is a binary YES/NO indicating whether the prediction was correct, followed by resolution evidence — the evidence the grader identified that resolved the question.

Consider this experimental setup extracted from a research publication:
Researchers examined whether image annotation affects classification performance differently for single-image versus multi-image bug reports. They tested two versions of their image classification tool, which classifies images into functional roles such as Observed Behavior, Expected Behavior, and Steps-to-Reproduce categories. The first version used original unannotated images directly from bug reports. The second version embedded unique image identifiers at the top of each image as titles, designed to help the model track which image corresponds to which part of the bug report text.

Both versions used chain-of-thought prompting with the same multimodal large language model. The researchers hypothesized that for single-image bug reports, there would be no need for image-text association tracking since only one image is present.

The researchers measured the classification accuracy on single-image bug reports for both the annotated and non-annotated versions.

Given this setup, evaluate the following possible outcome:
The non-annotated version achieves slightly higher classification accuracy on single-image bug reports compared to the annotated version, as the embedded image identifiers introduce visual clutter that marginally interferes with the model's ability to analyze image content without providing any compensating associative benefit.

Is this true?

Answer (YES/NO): NO